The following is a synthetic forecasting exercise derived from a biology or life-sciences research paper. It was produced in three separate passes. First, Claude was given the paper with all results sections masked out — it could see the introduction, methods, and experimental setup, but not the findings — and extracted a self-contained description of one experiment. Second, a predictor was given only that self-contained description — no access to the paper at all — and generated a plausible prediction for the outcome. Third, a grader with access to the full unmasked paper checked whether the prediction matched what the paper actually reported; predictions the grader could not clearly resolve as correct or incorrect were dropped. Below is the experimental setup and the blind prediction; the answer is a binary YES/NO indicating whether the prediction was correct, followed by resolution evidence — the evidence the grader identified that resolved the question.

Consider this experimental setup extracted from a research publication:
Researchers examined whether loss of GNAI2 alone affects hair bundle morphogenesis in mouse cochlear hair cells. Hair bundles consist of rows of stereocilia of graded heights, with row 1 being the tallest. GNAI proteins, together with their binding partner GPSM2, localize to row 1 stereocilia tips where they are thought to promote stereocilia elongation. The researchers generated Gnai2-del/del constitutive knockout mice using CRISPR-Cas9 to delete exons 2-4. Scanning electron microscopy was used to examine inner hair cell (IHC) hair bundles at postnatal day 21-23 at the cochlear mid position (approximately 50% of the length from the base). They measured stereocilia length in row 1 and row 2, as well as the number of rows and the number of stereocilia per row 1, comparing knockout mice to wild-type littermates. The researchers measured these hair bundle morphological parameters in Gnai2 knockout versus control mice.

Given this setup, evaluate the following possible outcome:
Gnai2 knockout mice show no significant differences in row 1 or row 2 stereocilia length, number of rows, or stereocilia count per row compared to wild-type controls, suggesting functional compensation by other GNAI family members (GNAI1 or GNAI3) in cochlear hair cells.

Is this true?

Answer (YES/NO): YES